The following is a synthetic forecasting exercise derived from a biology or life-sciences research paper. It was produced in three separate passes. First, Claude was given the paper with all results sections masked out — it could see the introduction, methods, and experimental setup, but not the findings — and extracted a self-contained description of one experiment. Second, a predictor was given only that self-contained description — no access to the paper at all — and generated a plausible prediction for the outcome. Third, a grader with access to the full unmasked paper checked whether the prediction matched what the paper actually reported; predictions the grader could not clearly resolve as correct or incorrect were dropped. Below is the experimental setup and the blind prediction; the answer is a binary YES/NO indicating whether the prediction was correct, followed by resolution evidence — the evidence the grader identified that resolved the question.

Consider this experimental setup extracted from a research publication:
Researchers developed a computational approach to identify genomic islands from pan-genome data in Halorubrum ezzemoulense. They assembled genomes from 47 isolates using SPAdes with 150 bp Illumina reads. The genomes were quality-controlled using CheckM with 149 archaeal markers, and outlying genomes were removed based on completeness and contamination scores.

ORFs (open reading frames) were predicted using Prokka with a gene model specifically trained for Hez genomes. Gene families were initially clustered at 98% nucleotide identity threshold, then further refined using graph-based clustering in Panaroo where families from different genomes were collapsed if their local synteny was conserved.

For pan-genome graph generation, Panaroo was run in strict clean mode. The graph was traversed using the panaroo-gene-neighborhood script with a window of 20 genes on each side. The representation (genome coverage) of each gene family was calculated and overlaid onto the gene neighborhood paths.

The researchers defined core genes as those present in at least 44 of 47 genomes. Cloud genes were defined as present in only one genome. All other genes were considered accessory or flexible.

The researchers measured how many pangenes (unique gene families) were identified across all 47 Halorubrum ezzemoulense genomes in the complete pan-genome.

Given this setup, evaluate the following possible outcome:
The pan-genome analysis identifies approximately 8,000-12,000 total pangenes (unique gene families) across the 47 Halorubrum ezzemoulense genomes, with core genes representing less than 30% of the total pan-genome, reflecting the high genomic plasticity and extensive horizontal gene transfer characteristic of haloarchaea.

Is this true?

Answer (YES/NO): NO